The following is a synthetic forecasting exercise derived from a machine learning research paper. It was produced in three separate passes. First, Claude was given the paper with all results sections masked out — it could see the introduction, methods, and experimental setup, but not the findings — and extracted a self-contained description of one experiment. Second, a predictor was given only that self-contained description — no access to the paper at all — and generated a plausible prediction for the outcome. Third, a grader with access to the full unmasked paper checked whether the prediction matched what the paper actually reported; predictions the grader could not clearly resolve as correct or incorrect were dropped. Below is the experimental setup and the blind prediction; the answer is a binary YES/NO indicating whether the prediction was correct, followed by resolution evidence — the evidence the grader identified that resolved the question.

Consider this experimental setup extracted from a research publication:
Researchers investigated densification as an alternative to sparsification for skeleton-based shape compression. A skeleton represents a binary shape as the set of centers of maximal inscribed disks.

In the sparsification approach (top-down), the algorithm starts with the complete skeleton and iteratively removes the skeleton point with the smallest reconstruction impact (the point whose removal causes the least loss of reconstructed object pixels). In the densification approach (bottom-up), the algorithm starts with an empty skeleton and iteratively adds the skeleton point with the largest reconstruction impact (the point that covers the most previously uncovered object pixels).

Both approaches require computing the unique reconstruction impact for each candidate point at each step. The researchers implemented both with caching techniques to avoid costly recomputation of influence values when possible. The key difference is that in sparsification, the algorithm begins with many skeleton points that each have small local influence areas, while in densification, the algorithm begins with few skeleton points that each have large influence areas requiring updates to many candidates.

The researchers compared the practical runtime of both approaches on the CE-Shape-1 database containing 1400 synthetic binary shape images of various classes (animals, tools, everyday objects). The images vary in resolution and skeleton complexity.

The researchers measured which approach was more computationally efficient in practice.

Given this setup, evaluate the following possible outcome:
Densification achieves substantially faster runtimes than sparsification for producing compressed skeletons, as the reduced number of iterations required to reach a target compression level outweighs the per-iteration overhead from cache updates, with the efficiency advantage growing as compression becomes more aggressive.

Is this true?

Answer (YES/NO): NO